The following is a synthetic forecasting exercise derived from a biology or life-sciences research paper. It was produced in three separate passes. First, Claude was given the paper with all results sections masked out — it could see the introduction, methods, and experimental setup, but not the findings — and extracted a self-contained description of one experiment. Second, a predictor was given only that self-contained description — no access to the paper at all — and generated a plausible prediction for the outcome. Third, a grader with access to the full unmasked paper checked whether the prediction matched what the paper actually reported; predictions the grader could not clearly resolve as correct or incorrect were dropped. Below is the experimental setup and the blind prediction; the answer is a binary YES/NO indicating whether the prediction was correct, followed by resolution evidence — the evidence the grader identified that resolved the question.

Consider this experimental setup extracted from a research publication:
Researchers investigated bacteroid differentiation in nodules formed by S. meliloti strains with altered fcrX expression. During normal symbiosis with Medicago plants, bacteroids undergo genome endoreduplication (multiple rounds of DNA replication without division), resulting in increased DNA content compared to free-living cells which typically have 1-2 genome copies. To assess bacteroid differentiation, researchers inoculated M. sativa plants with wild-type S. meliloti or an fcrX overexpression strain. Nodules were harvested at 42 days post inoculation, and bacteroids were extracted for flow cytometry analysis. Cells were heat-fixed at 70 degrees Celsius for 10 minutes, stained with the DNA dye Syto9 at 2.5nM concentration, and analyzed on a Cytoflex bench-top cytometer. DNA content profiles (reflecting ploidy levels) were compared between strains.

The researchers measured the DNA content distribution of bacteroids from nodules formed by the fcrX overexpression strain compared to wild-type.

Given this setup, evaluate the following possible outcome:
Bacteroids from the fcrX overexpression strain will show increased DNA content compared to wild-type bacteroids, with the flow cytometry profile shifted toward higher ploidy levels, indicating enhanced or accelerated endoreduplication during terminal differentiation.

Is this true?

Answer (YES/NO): NO